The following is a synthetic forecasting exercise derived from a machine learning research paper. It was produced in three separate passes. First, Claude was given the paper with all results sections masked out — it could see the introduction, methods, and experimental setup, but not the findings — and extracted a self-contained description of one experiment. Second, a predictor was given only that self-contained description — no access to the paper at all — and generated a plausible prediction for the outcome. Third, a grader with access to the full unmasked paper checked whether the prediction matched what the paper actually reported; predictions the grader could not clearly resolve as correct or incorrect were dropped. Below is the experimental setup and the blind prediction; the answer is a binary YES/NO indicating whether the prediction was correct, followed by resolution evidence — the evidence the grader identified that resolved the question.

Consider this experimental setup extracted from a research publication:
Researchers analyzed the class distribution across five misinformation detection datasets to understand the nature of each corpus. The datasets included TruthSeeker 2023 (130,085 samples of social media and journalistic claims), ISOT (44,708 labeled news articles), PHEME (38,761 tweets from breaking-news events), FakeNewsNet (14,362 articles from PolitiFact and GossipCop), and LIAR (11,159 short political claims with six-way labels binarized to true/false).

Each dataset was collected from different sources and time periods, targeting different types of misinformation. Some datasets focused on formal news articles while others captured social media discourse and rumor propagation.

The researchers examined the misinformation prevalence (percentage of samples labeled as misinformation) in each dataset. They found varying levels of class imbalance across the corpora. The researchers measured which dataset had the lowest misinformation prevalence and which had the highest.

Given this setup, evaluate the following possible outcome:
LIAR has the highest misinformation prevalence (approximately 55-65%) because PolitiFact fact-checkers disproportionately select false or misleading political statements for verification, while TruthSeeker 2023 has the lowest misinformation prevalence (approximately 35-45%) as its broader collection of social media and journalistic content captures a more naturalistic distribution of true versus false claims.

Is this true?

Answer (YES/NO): NO